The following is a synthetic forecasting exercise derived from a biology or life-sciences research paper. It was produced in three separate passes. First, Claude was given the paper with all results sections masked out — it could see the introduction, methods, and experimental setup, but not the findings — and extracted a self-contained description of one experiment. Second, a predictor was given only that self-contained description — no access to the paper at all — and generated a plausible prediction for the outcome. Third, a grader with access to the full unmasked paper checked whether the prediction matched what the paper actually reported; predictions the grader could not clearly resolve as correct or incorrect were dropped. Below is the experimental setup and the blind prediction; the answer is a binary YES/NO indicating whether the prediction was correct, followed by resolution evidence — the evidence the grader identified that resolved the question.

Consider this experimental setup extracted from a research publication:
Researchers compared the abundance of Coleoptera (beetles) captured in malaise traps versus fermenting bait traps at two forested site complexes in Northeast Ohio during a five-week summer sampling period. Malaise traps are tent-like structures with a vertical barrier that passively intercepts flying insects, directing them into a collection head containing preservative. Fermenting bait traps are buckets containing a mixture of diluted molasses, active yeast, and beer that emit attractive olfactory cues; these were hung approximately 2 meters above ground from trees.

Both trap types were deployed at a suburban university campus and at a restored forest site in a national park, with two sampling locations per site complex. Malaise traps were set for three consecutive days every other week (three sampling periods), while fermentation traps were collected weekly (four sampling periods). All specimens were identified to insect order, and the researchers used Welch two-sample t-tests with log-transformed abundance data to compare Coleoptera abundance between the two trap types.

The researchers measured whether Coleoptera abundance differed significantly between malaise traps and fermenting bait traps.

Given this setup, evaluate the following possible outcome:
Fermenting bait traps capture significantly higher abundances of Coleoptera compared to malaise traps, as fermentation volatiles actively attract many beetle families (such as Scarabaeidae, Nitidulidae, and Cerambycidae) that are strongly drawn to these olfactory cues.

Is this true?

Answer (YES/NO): YES